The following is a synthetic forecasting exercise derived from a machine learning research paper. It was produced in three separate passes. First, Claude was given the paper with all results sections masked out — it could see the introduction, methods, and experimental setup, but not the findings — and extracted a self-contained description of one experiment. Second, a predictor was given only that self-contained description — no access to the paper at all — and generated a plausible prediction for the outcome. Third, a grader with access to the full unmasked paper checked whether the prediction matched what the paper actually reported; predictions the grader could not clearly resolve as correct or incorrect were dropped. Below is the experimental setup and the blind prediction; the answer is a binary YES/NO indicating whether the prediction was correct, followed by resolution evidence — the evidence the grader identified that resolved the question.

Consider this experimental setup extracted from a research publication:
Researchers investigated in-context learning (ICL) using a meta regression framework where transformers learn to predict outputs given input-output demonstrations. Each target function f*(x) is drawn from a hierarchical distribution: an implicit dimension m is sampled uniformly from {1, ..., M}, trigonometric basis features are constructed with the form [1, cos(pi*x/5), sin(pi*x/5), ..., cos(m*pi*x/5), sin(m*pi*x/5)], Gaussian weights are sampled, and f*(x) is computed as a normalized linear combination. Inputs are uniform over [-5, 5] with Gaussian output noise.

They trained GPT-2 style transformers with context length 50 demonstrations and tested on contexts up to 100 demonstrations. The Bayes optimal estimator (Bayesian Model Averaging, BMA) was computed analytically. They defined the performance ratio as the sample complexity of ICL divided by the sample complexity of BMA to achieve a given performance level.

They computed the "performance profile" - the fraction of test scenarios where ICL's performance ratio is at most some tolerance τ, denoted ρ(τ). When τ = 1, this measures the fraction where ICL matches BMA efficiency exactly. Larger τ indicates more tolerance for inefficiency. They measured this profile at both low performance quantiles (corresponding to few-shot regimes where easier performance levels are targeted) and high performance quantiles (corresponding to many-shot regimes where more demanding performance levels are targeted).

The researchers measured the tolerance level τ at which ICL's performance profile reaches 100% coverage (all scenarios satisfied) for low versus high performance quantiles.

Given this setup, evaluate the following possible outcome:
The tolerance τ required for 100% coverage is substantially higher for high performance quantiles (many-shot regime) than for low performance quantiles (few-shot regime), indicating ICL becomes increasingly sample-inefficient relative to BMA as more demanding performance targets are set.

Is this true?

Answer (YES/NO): YES